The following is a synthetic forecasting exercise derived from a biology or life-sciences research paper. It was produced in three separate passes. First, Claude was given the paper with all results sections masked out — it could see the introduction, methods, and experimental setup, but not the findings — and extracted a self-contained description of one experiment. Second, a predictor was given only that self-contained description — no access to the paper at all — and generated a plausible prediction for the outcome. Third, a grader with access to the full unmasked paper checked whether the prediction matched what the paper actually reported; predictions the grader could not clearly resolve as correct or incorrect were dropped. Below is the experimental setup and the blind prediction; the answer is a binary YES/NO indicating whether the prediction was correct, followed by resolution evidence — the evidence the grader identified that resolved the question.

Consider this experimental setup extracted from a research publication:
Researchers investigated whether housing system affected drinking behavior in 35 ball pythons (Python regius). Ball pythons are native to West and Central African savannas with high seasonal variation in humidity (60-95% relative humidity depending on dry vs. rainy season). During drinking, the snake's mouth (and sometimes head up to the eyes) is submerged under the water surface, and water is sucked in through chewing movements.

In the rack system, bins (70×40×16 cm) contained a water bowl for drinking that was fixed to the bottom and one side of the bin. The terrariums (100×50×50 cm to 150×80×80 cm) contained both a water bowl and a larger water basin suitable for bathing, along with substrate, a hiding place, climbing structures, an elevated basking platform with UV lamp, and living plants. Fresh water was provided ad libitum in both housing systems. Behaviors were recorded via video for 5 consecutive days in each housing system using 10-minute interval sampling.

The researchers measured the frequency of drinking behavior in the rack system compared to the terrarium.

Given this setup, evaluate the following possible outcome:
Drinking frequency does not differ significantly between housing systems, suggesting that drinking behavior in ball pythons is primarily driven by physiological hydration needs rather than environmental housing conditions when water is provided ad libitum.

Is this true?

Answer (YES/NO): YES